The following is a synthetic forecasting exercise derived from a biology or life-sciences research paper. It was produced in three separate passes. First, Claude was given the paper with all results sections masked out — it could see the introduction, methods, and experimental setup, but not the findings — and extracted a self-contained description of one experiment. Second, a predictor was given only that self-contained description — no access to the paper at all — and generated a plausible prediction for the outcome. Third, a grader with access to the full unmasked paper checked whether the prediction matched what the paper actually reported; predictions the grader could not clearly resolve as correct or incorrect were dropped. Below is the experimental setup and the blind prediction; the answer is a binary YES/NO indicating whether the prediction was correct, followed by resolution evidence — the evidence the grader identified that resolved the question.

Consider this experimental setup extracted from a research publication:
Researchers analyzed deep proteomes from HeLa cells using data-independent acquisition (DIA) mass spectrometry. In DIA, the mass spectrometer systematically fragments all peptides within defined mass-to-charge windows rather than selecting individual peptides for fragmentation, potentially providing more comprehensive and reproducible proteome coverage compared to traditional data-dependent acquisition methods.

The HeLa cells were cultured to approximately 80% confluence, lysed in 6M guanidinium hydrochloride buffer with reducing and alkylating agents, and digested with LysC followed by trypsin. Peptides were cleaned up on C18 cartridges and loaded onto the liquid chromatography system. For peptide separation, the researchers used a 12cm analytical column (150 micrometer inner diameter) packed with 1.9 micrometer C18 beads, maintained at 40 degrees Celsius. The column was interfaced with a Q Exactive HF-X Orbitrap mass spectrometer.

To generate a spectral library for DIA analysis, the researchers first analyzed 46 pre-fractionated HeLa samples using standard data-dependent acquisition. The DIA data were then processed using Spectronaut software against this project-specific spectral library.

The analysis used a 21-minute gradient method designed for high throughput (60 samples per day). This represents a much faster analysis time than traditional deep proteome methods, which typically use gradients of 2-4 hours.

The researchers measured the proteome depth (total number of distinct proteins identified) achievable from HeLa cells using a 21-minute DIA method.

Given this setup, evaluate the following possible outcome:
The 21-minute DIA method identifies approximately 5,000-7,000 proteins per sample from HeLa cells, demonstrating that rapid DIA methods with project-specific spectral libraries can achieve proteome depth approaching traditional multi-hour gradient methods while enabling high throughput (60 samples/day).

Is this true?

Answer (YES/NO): YES